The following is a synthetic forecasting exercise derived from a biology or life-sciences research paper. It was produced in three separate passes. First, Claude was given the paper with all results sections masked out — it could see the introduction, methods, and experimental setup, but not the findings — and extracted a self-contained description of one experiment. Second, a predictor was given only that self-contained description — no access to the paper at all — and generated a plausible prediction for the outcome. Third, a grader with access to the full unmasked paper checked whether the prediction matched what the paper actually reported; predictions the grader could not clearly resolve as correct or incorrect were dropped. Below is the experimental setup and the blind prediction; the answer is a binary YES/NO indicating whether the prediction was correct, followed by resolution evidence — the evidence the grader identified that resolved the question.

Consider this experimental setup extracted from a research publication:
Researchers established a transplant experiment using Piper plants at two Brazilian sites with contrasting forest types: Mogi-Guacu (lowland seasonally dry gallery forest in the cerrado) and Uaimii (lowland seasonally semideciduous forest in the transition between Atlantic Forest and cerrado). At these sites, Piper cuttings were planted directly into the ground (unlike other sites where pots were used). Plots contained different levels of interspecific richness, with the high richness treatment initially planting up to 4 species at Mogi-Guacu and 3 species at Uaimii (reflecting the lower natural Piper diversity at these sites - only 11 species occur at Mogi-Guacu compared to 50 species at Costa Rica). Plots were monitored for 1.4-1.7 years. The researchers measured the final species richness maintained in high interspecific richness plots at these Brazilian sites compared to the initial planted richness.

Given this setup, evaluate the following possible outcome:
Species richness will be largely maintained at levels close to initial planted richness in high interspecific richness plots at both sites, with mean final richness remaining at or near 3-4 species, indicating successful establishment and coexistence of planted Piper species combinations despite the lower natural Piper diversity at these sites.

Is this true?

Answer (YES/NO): NO